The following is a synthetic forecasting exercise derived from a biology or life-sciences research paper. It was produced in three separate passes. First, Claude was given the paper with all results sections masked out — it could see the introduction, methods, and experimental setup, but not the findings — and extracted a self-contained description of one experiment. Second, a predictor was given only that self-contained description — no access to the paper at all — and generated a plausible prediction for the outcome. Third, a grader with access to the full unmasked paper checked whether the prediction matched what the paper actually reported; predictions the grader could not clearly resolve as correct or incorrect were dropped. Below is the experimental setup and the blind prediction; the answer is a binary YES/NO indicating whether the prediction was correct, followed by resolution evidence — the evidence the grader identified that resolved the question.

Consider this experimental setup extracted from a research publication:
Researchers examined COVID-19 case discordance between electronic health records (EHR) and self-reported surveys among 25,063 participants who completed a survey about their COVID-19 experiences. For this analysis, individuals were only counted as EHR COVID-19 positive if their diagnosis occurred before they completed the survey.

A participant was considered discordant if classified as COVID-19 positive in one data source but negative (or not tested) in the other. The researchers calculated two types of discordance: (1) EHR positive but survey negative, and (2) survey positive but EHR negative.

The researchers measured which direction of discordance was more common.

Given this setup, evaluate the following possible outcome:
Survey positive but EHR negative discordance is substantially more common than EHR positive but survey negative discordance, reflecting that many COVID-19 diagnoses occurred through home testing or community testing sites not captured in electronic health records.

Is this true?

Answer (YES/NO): YES